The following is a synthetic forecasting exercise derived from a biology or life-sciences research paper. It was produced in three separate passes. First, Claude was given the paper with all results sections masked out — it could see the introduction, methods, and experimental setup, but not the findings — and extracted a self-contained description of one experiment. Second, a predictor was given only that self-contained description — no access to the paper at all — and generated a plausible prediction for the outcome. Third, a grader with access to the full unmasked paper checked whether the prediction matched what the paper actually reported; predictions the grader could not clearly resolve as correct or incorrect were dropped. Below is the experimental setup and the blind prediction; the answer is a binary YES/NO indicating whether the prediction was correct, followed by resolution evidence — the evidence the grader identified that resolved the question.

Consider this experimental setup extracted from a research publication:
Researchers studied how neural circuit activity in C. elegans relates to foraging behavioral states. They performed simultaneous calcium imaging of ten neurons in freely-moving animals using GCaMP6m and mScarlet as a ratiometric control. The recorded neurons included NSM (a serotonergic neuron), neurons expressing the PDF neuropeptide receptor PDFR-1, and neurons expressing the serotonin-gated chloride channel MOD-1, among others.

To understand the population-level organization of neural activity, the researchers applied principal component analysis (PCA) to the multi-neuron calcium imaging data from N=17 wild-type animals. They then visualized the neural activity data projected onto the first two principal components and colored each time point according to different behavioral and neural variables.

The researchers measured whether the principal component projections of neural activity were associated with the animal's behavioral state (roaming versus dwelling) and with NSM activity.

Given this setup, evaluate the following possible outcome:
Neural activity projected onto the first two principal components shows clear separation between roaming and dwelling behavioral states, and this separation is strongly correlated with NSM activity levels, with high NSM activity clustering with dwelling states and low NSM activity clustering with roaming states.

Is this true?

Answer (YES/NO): YES